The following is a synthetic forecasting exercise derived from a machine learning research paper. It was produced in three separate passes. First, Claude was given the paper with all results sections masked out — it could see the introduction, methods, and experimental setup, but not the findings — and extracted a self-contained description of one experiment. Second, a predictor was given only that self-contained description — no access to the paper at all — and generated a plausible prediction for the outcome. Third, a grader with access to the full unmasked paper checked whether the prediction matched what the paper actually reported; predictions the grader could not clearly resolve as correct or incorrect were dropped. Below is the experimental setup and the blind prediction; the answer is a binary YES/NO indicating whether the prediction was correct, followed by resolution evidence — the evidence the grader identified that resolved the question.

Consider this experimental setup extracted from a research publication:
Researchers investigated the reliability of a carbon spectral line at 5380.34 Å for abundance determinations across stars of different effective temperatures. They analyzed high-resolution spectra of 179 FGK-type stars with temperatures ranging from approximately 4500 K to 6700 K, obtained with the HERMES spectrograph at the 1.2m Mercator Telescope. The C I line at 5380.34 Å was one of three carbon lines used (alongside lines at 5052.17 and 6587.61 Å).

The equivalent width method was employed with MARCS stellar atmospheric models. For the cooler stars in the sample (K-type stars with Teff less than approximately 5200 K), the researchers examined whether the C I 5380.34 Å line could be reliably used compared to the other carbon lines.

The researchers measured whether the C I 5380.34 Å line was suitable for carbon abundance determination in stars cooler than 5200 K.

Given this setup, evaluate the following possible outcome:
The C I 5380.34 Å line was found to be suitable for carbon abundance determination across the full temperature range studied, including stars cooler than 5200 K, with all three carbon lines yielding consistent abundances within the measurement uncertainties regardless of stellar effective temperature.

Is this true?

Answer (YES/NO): NO